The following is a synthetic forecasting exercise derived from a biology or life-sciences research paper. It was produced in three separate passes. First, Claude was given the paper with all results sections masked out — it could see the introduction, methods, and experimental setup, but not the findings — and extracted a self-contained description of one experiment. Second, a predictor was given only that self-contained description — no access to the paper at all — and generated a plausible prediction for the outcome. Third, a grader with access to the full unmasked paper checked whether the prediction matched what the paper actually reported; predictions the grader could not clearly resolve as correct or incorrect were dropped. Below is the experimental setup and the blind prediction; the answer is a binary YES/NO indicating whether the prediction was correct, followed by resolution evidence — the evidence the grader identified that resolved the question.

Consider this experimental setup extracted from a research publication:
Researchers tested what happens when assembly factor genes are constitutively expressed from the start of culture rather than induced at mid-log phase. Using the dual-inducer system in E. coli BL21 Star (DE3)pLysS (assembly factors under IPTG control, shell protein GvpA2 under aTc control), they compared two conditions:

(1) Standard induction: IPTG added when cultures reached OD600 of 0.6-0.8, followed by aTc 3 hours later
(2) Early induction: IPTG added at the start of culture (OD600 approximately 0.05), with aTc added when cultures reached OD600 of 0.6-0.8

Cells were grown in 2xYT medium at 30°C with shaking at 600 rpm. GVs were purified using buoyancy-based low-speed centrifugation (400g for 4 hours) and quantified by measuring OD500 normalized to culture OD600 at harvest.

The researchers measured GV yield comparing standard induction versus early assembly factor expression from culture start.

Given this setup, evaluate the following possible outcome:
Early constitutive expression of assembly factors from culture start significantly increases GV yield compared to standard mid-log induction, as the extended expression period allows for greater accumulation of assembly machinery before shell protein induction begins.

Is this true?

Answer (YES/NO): NO